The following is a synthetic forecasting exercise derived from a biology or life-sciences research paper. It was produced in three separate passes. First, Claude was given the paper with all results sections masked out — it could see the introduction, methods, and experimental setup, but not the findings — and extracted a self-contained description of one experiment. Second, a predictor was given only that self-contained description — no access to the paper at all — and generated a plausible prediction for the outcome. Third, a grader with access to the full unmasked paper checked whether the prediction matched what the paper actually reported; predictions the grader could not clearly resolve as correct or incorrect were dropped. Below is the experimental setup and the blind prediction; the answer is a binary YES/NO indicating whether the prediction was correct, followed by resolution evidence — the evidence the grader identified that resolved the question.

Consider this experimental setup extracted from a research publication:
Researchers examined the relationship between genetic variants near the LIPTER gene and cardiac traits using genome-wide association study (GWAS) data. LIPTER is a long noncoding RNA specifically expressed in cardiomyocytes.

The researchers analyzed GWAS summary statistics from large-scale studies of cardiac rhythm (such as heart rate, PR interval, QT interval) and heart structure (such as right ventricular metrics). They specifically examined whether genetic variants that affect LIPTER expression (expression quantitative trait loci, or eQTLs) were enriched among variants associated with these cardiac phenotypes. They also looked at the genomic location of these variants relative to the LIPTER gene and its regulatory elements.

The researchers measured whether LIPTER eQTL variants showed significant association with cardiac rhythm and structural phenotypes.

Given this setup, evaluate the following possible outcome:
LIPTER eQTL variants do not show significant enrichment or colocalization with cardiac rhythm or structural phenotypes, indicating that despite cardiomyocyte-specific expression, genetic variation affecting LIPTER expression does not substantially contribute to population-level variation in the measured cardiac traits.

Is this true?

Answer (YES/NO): NO